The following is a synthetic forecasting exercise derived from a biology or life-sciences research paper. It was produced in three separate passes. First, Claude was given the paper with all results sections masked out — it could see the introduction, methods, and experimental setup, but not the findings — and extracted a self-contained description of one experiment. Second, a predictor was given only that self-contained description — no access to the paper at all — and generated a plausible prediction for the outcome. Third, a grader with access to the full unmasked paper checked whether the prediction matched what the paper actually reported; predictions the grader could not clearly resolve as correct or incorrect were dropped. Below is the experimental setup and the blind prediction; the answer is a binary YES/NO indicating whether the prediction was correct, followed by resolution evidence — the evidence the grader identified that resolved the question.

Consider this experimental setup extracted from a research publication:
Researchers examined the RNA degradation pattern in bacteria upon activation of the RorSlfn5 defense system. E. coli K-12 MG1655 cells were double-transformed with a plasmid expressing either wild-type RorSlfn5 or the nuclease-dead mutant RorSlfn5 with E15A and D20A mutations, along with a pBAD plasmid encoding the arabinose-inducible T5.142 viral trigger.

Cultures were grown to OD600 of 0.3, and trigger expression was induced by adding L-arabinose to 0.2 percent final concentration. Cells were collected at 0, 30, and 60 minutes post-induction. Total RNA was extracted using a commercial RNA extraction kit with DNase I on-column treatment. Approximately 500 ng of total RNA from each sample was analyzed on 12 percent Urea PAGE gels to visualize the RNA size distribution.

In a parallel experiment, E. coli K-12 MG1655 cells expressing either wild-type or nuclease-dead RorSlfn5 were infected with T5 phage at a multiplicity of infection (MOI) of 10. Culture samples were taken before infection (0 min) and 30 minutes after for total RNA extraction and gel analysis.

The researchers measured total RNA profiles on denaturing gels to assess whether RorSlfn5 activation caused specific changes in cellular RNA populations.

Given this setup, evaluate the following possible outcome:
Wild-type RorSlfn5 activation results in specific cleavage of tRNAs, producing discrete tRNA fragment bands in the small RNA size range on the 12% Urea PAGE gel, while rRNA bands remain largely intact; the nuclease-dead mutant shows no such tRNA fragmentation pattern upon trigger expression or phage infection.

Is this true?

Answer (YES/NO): YES